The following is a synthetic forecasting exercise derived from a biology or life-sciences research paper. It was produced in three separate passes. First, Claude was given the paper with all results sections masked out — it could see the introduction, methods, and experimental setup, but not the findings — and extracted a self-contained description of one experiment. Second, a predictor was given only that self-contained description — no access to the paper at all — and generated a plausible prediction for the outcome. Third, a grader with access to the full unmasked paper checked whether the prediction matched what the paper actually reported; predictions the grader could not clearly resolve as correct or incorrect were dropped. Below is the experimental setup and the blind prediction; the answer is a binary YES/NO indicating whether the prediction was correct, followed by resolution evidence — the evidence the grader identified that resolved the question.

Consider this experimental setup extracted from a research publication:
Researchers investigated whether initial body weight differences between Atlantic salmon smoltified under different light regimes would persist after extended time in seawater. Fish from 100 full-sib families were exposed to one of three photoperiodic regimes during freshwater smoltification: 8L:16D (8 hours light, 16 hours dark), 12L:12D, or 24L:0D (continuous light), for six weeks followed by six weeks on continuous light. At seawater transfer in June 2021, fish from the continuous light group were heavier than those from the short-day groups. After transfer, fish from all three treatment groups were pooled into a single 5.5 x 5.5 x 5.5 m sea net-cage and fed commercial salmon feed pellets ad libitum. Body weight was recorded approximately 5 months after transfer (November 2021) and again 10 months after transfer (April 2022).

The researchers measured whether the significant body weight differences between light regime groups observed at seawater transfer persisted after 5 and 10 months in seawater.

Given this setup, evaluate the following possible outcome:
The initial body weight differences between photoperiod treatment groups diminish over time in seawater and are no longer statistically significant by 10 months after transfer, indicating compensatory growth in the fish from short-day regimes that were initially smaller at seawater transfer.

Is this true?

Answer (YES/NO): YES